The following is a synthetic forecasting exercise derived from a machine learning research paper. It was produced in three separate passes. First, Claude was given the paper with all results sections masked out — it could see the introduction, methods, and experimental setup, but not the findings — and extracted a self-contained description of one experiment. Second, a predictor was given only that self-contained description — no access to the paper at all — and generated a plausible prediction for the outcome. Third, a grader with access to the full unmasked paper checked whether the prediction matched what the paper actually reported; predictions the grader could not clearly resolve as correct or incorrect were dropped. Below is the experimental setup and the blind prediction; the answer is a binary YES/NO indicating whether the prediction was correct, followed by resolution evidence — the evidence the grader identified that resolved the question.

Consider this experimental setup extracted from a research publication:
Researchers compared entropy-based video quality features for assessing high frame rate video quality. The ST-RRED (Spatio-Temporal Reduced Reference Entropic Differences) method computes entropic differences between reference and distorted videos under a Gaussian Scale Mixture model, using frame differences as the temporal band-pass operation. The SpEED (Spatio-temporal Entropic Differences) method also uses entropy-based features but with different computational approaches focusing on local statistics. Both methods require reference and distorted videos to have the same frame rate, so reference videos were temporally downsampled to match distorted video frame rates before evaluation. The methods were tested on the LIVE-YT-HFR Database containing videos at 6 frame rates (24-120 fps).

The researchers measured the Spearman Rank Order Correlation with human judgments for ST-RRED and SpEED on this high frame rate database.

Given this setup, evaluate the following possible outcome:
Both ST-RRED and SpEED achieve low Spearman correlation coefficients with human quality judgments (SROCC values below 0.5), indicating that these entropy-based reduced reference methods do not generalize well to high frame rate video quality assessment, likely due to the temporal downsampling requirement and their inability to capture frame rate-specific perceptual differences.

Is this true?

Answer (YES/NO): NO